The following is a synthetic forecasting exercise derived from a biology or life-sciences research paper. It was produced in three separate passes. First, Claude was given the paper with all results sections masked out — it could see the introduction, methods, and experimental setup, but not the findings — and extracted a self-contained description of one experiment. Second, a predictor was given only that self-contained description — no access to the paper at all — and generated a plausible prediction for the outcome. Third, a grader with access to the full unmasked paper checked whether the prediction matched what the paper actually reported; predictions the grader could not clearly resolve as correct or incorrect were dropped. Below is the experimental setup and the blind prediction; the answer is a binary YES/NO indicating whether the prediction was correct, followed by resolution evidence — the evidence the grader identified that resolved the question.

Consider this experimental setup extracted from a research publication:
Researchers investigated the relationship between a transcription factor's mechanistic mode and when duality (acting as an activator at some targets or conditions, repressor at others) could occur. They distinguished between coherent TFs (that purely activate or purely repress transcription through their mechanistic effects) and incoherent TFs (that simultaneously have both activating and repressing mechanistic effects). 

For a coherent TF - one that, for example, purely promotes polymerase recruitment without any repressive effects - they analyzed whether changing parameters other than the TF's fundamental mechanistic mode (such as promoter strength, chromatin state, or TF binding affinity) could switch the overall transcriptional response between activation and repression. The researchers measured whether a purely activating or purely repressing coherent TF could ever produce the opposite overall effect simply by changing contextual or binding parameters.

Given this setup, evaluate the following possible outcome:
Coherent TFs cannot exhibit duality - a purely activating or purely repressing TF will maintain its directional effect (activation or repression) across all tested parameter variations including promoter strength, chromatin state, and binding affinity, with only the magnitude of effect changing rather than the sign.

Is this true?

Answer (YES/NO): YES